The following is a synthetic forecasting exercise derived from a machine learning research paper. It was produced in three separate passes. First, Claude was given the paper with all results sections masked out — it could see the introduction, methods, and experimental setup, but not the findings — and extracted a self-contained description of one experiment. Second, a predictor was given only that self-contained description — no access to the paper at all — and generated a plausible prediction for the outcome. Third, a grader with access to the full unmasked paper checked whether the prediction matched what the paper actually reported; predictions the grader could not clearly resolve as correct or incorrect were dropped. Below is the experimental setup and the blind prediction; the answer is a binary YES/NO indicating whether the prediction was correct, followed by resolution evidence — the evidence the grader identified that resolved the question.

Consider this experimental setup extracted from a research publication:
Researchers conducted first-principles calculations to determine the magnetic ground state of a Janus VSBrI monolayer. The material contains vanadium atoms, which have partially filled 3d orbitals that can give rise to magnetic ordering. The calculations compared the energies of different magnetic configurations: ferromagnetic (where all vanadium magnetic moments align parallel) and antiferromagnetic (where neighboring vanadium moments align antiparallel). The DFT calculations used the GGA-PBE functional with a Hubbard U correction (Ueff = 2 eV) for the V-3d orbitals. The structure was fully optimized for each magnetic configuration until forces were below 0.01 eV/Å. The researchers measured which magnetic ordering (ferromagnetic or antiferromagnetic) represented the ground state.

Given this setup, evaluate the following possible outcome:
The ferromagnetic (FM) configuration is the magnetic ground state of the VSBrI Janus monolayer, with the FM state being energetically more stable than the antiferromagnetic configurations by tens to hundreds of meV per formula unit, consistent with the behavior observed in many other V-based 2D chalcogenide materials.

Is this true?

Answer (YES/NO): YES